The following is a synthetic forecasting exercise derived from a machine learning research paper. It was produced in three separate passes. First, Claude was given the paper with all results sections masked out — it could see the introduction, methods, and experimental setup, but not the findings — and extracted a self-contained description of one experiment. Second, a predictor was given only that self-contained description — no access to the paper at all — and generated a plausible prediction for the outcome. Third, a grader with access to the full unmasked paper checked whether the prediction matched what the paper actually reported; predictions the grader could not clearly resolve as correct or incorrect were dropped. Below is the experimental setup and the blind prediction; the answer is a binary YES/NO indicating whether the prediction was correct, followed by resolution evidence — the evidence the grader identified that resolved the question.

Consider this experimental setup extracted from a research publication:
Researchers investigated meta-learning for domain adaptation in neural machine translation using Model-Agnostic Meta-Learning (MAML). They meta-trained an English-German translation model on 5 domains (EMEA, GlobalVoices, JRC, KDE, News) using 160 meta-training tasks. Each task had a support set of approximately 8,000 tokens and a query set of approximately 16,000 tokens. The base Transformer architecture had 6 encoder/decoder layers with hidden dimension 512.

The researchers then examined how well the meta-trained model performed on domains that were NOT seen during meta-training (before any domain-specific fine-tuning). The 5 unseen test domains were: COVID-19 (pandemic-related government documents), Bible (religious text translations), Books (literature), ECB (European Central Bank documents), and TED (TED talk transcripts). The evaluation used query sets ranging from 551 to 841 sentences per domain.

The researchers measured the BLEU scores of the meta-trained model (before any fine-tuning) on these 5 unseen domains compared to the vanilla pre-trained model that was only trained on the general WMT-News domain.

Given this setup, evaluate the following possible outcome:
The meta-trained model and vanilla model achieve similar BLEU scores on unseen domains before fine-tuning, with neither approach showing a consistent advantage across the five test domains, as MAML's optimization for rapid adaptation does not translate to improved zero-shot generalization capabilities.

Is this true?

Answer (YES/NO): NO